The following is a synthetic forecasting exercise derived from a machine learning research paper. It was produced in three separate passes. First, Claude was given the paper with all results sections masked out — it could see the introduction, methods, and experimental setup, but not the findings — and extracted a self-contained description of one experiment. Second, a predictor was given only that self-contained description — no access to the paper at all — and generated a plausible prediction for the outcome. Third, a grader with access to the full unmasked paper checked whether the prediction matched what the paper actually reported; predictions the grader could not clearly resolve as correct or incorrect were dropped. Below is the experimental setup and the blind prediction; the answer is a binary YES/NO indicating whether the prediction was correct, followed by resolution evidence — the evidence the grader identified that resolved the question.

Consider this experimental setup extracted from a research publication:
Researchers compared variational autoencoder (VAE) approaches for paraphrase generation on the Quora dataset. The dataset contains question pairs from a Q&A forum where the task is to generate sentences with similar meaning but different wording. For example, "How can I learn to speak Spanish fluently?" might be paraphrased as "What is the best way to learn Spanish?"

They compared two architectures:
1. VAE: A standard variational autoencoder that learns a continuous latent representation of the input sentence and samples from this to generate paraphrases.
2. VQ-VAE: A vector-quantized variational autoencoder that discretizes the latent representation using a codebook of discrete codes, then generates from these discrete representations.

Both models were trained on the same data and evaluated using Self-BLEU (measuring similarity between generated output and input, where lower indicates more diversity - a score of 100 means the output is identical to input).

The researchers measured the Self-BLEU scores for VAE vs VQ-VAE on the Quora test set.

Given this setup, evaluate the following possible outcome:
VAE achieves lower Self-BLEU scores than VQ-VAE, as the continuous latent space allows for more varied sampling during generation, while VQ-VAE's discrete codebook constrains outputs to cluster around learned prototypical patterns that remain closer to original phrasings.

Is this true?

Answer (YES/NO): NO